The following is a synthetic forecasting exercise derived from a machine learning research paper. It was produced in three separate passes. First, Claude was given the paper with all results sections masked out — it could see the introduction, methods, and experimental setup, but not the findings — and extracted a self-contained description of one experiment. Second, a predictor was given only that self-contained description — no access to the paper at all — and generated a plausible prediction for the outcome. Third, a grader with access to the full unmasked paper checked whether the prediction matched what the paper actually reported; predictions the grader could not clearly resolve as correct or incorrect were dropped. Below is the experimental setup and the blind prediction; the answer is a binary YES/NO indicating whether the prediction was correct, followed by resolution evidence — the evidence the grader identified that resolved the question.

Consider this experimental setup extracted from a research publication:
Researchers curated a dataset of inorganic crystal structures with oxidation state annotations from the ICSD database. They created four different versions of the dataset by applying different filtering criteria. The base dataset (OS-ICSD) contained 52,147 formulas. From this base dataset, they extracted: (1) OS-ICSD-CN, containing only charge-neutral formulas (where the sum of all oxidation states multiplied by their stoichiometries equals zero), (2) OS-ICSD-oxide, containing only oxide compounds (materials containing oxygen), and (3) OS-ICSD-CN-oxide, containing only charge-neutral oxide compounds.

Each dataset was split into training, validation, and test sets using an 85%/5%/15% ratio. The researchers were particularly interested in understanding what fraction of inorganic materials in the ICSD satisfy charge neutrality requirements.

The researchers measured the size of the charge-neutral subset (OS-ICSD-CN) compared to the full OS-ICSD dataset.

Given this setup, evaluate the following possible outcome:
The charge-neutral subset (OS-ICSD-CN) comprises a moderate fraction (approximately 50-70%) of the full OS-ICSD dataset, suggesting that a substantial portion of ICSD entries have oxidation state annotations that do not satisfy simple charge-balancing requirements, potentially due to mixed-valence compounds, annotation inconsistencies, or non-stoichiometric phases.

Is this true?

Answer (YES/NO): NO